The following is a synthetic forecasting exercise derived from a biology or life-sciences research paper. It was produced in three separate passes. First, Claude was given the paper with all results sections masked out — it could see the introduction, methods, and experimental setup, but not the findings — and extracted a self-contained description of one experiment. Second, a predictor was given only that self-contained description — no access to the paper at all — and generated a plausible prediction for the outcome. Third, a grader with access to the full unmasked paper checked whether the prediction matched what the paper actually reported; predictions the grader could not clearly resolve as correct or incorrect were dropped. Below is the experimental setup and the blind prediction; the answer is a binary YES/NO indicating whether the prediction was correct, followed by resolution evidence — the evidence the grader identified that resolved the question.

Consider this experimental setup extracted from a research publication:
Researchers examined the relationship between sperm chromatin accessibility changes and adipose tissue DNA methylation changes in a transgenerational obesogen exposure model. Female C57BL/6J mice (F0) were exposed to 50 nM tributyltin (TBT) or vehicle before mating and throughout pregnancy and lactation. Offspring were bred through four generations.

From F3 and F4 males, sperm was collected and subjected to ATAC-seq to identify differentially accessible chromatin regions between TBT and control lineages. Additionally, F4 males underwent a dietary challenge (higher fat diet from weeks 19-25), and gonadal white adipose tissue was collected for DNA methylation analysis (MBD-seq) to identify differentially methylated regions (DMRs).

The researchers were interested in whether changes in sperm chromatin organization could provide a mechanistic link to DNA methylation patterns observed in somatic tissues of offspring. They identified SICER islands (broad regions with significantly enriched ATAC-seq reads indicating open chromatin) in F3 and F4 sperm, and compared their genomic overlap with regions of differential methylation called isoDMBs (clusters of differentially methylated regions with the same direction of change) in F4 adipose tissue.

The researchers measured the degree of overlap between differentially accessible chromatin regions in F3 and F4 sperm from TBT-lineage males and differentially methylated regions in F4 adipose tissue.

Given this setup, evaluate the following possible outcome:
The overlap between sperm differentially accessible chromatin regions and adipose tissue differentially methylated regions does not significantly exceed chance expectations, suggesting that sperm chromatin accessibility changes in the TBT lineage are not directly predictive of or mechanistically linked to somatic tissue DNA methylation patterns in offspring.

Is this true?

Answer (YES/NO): NO